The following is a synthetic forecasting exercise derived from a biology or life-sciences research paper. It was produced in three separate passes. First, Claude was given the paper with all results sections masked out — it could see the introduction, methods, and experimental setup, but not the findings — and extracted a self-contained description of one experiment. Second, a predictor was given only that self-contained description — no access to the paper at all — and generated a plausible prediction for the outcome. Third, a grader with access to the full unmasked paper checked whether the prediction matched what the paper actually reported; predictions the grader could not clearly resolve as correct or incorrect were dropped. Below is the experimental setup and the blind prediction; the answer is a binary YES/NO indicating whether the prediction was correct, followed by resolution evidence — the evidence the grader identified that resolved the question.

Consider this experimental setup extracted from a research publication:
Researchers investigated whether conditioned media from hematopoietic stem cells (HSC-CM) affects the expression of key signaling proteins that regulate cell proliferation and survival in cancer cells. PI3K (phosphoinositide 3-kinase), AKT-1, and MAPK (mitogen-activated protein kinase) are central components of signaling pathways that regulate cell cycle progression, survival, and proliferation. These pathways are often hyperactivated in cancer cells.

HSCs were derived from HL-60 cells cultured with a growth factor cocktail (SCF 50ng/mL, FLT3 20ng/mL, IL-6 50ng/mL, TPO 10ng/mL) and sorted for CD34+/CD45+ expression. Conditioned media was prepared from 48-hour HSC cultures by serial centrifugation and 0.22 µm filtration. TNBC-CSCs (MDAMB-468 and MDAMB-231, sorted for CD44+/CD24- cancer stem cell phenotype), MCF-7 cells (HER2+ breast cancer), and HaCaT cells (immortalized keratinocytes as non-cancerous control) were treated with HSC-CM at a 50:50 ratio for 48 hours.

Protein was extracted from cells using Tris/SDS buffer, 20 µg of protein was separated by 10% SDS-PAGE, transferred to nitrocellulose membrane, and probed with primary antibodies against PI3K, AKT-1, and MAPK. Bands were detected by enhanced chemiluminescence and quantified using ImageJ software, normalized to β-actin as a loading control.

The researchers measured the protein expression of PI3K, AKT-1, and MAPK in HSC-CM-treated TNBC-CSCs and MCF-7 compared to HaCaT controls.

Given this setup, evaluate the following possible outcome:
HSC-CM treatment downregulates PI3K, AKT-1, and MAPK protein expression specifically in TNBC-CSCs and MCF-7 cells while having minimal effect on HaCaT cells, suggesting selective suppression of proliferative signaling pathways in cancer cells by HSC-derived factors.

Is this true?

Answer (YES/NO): YES